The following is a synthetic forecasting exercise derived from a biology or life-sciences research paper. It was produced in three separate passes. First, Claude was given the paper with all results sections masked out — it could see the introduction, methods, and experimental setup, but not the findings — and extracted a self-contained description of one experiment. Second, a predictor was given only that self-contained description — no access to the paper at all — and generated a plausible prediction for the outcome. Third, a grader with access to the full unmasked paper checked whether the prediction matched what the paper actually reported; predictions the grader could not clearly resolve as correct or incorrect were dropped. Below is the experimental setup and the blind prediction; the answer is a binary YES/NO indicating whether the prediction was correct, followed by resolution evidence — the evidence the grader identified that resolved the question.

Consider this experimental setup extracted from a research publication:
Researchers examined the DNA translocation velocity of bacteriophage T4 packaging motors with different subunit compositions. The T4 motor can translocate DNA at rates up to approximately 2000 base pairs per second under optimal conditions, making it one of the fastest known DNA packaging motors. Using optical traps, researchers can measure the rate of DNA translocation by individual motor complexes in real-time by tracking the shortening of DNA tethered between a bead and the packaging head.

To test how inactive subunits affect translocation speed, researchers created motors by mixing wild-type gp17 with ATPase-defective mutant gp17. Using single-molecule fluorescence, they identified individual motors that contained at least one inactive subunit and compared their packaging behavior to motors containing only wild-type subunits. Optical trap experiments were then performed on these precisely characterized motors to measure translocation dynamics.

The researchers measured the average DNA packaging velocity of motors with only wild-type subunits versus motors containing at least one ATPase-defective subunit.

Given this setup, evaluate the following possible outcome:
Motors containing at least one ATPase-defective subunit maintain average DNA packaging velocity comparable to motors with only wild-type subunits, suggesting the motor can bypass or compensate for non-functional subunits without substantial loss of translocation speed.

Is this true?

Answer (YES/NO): NO